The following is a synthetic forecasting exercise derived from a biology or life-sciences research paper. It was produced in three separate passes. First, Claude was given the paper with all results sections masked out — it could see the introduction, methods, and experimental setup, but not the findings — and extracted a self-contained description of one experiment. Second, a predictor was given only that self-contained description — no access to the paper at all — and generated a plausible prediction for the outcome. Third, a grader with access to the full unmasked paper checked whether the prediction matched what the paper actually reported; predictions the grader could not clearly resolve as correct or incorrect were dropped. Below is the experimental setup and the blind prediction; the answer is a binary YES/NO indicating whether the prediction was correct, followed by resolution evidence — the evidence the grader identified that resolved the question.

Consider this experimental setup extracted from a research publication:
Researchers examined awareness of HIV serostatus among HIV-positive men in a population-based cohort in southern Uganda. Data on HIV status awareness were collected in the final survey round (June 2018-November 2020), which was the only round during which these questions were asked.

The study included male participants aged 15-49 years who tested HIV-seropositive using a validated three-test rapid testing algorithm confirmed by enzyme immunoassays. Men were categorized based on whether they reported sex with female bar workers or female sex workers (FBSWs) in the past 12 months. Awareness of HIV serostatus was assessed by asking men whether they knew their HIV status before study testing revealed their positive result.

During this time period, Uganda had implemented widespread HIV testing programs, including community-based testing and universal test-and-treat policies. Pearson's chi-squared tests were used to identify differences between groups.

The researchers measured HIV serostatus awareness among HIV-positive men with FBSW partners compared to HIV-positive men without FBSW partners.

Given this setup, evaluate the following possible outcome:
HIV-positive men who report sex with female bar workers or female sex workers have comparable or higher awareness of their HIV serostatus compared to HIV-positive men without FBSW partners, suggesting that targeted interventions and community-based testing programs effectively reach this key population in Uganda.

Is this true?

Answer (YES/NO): YES